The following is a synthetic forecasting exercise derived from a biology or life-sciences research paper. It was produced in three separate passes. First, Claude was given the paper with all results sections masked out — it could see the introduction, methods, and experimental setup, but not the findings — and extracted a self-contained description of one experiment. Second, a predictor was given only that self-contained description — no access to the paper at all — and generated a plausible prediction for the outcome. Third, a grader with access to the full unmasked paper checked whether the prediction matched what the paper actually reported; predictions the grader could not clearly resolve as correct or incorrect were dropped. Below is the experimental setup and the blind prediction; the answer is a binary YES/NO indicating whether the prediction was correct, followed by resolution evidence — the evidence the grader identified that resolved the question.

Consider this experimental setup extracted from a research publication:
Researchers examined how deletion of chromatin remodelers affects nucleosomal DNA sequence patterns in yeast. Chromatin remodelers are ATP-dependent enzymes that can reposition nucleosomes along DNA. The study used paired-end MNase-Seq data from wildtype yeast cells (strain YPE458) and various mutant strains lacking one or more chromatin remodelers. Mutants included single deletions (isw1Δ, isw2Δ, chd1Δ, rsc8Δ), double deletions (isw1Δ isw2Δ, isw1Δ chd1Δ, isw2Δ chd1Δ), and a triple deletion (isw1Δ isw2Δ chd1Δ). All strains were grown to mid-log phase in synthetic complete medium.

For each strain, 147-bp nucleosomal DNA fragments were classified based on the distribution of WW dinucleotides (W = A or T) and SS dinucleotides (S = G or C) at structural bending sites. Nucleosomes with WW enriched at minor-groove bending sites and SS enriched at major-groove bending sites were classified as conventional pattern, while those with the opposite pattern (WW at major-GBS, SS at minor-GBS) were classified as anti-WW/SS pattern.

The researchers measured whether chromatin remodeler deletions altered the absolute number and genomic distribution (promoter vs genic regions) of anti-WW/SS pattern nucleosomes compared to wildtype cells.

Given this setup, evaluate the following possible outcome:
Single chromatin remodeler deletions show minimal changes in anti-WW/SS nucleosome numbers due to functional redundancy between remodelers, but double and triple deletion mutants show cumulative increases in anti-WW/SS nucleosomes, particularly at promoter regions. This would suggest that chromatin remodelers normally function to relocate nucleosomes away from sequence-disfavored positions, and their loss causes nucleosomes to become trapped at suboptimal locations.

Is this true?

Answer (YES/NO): NO